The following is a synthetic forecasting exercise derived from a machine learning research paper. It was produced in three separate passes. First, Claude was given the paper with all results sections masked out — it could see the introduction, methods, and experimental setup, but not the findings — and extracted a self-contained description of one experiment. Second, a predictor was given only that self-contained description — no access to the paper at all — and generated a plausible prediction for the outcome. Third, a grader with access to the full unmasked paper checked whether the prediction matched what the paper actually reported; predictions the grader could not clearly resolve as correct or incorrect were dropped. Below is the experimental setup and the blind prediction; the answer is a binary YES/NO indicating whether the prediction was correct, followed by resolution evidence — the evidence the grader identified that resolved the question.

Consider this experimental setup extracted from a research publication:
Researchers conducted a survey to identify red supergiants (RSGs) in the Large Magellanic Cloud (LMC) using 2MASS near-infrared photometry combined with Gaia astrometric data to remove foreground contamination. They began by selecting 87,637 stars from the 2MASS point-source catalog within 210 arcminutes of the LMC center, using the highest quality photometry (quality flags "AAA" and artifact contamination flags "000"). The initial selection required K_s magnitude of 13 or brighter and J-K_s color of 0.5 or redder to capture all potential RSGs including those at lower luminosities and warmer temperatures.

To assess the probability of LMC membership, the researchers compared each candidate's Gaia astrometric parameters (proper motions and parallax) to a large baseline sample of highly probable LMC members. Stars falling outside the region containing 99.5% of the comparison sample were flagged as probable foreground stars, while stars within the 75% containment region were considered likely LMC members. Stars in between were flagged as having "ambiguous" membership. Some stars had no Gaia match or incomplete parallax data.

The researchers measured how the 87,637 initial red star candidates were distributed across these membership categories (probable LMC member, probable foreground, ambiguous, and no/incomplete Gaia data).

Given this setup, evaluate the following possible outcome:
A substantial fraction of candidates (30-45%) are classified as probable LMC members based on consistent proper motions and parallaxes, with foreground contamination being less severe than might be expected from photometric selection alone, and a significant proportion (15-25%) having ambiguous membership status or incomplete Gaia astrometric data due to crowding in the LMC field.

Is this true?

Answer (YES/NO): NO